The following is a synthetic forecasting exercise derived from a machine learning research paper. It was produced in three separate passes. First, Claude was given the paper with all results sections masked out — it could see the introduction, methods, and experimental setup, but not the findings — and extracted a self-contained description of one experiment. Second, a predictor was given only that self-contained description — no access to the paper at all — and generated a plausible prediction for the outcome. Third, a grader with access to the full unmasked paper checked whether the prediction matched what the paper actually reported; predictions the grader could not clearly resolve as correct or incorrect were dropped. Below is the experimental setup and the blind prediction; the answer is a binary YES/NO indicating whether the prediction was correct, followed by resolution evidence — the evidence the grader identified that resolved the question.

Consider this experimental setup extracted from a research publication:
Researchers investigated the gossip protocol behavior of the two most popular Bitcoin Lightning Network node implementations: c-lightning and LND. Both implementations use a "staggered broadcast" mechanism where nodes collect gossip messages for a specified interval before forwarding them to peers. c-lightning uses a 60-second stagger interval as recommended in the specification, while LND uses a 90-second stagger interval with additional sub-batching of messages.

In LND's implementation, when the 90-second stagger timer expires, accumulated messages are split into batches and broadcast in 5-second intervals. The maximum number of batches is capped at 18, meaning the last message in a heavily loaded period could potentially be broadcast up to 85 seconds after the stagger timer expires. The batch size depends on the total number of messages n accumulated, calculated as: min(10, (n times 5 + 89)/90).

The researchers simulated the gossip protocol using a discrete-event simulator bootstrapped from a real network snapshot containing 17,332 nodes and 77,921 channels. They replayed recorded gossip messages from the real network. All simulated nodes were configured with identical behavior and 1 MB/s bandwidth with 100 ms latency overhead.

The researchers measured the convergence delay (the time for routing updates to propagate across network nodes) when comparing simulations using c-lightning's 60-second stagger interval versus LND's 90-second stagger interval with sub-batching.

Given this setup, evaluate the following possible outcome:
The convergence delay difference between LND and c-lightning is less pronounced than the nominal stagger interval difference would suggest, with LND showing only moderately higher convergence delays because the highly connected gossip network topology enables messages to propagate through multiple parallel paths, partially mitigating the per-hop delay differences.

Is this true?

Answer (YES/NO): NO